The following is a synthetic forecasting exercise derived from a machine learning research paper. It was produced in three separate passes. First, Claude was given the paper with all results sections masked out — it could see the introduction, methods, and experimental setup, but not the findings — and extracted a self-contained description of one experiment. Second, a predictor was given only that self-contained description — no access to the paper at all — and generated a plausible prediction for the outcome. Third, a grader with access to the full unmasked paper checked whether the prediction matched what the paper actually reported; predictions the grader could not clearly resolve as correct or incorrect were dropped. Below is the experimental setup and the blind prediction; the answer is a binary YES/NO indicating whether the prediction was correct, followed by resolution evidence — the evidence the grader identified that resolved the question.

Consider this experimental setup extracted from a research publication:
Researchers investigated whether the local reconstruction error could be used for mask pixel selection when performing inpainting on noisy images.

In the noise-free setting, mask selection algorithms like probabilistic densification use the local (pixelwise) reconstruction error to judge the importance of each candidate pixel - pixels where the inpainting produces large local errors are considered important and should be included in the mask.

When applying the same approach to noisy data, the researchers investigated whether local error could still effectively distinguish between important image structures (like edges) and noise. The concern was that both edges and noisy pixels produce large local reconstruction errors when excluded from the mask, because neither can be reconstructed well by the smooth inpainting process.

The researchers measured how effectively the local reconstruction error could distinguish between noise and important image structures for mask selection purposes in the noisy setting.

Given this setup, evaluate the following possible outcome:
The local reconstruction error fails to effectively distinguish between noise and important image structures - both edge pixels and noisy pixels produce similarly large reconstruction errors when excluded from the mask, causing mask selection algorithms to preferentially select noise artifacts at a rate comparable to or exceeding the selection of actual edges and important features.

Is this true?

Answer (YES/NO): YES